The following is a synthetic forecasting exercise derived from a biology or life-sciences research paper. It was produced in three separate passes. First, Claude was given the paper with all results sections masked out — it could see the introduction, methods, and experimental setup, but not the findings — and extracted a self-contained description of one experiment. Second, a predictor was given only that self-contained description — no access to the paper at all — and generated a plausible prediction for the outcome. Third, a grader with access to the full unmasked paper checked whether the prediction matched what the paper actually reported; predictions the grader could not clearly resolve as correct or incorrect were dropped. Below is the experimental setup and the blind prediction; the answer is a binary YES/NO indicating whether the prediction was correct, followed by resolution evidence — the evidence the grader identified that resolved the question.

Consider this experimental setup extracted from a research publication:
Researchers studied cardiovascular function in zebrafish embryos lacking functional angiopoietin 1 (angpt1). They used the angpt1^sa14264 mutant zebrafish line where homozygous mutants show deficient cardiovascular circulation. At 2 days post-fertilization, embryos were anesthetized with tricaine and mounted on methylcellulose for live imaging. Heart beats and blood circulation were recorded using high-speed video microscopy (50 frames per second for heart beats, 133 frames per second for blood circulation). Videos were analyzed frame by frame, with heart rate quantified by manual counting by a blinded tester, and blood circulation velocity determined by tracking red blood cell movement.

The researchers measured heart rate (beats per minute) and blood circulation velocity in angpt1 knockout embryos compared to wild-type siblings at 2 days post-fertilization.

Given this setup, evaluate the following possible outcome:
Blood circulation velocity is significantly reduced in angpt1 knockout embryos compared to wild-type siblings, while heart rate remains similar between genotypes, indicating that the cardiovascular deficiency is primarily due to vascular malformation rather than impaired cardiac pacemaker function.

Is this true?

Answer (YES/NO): NO